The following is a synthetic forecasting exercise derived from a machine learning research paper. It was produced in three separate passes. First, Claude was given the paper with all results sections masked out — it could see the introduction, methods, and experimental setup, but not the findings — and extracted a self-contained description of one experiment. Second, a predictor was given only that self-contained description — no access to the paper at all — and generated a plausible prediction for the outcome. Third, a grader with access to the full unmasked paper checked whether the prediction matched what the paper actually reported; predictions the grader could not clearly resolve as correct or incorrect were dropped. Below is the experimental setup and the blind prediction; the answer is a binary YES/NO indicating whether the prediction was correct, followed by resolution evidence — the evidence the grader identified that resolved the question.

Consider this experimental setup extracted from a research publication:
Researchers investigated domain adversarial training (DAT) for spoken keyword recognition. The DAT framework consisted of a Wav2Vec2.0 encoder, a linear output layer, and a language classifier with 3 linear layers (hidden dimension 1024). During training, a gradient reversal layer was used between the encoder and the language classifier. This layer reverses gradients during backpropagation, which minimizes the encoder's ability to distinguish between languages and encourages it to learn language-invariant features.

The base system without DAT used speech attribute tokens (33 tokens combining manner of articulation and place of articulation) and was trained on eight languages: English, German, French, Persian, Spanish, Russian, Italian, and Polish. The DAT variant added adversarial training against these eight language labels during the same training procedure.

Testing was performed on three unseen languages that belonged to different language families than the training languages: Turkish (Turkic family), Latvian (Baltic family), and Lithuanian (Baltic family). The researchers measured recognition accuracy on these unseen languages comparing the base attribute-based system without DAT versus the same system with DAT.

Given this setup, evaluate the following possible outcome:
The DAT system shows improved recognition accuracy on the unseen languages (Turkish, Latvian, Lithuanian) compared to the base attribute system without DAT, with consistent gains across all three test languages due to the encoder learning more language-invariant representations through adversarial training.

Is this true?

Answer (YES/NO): YES